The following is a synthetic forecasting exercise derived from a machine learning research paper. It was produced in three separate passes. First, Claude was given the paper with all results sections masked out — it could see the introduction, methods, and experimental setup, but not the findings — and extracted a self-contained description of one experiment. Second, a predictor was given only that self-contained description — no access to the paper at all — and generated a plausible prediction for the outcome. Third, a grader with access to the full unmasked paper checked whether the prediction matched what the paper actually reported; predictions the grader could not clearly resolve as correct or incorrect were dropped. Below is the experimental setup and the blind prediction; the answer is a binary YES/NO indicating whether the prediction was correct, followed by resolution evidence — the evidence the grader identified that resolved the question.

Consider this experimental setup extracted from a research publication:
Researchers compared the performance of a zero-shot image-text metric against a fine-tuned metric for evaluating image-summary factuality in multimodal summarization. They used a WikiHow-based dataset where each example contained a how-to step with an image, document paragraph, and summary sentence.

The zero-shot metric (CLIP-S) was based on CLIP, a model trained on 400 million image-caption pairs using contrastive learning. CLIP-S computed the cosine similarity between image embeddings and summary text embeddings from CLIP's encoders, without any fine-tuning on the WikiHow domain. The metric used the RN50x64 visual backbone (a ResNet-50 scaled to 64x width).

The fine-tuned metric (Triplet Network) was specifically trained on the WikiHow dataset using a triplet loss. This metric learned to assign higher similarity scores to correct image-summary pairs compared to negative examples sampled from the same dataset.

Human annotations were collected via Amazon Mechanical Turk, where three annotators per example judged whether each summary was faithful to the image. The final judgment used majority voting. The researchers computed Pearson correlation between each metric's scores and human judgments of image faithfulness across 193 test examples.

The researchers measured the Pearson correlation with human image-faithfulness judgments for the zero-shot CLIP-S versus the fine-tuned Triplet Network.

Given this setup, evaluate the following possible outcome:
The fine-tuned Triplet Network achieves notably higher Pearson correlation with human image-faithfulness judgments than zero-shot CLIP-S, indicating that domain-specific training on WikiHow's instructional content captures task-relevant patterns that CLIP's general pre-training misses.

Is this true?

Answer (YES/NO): NO